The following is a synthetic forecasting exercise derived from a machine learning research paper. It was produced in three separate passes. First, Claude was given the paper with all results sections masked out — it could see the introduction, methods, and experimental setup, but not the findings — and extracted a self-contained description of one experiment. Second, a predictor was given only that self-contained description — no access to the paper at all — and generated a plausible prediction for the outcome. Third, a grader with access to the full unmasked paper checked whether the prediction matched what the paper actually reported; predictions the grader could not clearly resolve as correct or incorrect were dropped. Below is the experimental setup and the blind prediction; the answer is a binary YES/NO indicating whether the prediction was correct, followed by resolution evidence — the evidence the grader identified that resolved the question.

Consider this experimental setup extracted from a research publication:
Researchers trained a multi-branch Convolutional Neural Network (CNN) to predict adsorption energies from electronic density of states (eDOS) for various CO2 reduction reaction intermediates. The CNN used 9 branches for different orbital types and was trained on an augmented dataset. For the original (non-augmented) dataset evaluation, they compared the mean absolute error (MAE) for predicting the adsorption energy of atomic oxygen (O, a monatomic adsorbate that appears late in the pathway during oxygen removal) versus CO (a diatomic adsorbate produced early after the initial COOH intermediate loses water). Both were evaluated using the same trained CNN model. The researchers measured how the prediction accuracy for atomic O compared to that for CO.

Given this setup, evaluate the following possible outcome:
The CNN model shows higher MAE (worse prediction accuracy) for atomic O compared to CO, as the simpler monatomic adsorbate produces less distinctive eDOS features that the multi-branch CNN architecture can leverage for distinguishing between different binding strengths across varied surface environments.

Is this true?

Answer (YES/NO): YES